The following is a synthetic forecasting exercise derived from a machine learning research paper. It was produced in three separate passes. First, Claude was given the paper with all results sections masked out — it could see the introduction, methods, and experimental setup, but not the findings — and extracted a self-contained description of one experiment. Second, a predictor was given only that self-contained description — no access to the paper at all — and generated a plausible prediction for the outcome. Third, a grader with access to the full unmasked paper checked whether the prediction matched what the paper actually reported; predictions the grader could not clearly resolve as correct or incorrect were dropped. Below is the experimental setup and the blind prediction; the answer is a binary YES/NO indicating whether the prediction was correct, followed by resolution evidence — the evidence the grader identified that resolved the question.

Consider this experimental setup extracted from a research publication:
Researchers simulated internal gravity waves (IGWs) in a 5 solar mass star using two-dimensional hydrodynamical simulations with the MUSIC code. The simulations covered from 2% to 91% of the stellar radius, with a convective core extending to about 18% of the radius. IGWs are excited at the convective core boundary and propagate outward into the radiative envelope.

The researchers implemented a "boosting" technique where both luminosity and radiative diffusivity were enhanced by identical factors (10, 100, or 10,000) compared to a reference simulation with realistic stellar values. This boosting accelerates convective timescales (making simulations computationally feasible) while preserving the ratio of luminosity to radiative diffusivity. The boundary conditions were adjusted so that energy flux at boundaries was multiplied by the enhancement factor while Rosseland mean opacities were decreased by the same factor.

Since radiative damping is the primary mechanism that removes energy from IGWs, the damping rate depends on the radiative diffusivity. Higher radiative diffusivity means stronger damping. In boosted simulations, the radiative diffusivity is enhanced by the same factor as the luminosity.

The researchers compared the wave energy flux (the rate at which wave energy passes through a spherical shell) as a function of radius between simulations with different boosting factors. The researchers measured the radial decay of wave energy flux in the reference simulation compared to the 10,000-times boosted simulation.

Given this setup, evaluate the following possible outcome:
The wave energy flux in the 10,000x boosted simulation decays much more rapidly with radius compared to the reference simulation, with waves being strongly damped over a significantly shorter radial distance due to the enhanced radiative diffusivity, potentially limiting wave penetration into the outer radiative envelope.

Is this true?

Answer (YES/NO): YES